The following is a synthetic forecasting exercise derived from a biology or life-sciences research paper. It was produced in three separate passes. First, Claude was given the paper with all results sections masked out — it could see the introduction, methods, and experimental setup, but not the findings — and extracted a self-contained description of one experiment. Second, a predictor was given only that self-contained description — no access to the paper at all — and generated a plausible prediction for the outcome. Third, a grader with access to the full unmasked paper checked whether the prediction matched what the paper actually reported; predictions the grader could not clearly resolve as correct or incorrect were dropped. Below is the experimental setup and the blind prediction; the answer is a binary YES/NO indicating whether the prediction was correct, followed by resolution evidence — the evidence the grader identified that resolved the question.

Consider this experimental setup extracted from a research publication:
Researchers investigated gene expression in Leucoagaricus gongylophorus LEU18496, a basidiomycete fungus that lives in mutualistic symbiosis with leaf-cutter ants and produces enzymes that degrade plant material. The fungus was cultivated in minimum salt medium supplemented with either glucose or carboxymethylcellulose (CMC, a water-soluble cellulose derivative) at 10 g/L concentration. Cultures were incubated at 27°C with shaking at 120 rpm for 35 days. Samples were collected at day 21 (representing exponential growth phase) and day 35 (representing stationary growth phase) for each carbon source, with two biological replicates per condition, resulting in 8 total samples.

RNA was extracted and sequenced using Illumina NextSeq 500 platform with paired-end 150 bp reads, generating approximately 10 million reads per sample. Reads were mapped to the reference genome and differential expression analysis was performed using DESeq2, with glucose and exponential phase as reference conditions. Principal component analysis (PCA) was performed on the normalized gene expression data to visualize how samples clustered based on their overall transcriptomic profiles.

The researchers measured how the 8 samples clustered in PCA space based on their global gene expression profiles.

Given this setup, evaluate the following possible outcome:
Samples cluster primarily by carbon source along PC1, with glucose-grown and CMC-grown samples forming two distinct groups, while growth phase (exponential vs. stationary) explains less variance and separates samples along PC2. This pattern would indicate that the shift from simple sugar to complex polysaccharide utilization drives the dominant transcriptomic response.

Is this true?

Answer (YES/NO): YES